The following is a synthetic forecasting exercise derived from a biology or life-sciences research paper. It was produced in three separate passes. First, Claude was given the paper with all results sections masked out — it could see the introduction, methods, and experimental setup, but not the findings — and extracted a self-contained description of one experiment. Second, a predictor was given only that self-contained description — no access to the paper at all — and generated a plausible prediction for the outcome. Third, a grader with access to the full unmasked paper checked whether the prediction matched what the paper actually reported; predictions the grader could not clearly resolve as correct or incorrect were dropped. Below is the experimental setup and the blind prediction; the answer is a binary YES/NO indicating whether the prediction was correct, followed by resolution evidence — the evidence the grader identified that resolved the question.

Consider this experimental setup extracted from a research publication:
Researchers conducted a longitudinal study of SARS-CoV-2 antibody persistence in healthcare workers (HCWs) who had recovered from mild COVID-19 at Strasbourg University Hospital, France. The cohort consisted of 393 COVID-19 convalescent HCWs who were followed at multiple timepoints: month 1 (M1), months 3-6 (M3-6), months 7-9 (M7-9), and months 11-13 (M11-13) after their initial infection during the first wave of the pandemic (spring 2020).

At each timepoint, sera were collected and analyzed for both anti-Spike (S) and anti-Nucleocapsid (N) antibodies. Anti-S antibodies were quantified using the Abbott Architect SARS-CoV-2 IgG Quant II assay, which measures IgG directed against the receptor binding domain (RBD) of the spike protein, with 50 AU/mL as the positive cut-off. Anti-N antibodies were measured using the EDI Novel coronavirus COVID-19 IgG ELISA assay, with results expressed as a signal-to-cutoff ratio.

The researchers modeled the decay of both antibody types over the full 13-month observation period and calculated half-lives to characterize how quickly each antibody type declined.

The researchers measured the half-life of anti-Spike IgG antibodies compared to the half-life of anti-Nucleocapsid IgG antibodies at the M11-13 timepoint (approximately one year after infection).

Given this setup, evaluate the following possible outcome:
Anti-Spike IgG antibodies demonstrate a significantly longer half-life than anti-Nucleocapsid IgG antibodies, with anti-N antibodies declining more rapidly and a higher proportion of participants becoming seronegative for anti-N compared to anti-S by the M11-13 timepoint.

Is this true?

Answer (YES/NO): YES